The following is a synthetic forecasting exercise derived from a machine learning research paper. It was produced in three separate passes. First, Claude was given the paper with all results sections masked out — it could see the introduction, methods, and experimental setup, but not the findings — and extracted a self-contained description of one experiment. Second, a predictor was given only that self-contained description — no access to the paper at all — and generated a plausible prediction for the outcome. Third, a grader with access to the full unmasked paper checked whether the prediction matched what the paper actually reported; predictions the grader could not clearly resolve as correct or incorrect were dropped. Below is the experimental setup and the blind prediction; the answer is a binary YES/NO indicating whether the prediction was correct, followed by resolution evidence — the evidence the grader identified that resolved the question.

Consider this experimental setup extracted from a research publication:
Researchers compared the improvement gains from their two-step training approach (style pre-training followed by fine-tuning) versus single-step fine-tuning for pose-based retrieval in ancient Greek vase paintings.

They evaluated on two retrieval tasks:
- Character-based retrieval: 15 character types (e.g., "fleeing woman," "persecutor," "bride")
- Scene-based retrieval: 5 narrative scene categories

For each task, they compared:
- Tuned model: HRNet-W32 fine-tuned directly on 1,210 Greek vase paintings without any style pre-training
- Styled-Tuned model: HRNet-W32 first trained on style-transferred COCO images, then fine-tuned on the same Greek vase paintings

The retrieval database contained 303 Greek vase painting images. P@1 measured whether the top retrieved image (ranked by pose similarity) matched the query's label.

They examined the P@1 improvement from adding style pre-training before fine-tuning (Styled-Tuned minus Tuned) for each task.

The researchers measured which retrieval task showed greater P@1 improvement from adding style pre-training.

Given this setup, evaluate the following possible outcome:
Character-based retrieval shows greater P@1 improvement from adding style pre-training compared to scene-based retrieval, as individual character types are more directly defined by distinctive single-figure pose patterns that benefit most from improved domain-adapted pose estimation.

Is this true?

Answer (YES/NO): YES